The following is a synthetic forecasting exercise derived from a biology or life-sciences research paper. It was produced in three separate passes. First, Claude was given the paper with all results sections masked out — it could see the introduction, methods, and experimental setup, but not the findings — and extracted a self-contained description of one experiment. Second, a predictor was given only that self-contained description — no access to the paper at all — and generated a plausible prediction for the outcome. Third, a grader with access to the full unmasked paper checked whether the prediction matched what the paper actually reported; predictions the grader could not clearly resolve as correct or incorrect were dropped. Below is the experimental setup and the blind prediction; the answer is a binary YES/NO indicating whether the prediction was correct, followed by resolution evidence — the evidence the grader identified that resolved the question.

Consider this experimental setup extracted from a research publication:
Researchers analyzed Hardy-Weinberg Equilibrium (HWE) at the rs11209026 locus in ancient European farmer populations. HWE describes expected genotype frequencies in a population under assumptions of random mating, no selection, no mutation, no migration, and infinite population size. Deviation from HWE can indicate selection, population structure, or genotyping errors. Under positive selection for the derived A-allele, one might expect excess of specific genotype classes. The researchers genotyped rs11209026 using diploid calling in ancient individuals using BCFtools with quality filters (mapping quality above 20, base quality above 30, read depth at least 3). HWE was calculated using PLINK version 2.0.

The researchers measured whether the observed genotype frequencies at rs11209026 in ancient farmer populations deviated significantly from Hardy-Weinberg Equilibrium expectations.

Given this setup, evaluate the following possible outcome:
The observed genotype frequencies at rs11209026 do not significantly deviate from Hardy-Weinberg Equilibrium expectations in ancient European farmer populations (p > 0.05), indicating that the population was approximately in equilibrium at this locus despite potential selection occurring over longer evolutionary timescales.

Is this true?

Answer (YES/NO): YES